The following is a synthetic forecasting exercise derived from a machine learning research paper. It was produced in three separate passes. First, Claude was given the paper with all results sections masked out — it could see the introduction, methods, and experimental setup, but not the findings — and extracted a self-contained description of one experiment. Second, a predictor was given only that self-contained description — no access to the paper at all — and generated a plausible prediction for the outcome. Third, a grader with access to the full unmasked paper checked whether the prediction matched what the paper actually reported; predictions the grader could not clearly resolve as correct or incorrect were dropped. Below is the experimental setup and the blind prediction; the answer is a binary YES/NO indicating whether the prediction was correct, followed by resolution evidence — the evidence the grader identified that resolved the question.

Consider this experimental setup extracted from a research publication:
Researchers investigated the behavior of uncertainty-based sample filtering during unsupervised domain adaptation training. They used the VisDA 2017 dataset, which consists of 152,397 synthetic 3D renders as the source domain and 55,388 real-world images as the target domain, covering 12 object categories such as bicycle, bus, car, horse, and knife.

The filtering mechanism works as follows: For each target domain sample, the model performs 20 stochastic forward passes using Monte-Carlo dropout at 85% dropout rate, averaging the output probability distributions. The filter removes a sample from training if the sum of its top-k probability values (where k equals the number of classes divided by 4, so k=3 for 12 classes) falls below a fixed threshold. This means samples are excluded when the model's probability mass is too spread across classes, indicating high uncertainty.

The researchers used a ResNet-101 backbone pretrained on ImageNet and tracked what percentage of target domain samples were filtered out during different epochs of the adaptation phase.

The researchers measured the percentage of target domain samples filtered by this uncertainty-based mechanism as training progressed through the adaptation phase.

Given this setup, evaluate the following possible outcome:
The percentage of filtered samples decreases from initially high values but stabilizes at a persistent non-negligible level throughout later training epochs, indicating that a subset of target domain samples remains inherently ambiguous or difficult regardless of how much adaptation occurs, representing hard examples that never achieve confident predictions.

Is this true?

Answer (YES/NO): NO